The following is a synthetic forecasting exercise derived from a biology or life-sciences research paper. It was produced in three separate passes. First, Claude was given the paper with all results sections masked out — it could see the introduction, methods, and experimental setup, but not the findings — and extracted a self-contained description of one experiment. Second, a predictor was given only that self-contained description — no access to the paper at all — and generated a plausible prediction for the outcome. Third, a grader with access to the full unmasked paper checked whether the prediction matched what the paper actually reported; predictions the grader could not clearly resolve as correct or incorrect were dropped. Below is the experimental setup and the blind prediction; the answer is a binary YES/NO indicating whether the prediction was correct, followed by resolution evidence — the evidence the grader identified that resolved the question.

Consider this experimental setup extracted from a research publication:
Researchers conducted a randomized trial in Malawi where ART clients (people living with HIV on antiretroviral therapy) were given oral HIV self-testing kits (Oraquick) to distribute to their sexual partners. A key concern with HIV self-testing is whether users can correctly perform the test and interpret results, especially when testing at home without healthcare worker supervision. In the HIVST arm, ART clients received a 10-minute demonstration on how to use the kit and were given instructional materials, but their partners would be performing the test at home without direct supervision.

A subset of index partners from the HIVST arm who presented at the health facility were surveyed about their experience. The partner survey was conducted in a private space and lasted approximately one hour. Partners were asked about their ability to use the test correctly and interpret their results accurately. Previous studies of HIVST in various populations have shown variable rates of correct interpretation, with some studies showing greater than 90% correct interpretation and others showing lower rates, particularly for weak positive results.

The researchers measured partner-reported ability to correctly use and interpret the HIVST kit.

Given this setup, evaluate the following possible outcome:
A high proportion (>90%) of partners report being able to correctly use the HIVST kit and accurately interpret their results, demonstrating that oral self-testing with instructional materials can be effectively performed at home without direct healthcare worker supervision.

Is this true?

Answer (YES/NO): NO